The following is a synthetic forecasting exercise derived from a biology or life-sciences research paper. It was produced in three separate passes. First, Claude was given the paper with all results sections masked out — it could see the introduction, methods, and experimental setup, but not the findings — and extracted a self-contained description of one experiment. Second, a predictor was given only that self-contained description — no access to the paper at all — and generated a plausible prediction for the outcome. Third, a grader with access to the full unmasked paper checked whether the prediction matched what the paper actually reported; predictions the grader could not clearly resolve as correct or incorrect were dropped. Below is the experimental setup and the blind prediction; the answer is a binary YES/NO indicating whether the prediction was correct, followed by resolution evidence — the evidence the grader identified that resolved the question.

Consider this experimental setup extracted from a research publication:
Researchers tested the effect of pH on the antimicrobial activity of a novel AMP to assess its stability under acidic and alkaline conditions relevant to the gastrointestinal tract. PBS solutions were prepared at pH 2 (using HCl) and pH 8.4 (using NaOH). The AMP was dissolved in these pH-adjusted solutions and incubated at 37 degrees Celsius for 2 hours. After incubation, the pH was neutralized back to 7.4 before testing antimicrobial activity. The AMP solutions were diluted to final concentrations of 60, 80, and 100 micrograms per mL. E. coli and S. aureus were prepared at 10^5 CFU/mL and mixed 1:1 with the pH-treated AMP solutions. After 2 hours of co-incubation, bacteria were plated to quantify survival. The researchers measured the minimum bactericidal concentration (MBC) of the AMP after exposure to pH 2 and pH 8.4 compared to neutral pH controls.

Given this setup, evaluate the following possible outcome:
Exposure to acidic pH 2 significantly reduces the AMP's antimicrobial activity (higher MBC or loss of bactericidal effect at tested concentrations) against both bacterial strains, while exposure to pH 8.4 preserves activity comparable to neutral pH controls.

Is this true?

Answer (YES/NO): NO